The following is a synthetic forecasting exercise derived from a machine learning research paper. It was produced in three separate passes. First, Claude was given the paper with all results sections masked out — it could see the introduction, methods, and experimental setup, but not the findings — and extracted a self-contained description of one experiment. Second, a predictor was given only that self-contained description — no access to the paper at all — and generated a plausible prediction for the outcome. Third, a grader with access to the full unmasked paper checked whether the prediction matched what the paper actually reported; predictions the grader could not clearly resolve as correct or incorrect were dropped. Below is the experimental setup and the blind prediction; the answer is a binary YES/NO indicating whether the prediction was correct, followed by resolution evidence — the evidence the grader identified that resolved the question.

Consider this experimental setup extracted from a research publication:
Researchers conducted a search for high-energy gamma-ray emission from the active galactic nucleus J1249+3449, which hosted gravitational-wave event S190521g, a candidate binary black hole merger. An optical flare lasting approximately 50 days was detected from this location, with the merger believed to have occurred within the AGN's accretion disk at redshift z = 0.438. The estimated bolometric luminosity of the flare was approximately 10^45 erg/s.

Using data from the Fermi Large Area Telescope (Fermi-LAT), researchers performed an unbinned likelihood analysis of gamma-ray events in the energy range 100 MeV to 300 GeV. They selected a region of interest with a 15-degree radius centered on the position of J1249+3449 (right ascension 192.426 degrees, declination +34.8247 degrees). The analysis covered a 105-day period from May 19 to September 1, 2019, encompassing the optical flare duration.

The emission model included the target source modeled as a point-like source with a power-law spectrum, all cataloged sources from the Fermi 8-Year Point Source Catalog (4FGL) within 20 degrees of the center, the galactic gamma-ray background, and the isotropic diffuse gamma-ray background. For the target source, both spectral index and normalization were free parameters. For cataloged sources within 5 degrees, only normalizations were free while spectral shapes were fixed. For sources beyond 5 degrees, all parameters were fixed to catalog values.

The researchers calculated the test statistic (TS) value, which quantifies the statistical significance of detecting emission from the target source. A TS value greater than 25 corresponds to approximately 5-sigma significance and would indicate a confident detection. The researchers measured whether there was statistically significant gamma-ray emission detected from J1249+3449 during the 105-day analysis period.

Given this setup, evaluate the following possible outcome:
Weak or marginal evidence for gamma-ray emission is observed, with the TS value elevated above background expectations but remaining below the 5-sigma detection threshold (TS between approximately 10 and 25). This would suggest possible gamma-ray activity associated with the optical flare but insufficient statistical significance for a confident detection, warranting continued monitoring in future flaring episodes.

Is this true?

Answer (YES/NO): NO